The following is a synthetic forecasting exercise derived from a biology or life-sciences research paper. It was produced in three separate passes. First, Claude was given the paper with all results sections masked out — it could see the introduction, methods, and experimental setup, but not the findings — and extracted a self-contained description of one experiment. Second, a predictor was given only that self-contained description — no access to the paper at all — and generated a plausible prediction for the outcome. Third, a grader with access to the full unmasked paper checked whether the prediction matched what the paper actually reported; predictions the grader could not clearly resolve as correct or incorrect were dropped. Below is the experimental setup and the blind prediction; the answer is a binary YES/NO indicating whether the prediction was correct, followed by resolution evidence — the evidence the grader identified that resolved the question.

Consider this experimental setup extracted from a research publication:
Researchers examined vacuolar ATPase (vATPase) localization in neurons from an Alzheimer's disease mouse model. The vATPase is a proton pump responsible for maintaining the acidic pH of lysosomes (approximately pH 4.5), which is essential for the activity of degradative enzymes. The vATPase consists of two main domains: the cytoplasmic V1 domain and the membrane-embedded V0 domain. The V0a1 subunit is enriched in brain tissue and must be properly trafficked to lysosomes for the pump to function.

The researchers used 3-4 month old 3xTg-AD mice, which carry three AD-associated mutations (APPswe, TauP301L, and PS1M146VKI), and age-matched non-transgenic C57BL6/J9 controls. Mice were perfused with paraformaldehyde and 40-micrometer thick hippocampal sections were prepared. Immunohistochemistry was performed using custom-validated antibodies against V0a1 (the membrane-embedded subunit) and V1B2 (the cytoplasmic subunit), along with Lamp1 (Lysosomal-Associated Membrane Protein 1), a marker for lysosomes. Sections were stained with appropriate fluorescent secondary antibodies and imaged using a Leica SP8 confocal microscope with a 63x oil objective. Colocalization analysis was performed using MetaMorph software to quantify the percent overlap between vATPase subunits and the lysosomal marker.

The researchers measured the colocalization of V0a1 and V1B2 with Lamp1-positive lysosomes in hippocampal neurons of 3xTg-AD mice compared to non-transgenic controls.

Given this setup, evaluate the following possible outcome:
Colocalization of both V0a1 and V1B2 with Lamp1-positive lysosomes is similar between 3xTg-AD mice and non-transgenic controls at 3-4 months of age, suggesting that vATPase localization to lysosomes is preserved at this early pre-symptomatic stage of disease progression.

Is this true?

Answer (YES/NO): NO